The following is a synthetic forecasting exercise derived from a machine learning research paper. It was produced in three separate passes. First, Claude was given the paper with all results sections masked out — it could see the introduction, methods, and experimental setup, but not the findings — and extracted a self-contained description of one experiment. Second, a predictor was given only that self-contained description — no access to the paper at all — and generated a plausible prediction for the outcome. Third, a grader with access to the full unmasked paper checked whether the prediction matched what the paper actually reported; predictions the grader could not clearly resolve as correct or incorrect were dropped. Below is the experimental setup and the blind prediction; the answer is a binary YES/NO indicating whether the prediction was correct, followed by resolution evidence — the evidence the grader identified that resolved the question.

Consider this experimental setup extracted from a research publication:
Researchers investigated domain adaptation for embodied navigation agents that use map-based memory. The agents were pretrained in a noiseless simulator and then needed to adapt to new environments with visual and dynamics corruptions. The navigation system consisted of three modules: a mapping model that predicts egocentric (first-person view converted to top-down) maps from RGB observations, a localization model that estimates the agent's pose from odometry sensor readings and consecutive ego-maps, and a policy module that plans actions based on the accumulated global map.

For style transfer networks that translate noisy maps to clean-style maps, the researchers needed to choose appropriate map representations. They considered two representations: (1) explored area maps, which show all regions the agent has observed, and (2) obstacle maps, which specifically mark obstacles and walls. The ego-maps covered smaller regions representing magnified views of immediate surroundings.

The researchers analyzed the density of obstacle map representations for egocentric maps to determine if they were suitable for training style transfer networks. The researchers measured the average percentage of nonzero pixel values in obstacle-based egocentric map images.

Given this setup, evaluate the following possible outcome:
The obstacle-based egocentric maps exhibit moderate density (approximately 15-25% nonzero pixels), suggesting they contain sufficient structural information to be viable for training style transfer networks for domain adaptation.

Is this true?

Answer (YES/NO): NO